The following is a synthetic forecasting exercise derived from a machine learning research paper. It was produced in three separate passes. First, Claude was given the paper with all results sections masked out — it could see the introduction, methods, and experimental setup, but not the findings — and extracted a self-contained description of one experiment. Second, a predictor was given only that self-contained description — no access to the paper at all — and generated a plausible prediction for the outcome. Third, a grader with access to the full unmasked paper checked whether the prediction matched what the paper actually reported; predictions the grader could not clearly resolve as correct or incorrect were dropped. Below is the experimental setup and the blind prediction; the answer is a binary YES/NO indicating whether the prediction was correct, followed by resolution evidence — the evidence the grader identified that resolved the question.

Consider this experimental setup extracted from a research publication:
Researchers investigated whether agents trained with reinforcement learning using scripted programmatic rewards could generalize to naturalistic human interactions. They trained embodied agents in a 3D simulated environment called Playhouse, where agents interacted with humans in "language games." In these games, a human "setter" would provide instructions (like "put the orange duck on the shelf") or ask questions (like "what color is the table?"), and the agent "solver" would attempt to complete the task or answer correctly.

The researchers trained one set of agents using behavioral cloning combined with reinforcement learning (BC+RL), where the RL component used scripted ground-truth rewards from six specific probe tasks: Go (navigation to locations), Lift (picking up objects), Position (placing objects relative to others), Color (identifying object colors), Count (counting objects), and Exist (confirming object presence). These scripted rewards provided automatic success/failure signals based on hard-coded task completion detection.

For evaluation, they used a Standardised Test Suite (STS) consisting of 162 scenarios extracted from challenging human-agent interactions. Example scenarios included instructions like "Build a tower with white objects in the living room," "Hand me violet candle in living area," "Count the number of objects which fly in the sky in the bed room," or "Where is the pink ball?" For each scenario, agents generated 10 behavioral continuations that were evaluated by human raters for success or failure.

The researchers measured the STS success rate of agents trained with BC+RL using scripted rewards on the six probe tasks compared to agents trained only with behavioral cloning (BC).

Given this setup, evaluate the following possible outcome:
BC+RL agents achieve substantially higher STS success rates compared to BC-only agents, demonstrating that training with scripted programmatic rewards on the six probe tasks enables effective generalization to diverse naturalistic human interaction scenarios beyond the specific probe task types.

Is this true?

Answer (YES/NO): NO